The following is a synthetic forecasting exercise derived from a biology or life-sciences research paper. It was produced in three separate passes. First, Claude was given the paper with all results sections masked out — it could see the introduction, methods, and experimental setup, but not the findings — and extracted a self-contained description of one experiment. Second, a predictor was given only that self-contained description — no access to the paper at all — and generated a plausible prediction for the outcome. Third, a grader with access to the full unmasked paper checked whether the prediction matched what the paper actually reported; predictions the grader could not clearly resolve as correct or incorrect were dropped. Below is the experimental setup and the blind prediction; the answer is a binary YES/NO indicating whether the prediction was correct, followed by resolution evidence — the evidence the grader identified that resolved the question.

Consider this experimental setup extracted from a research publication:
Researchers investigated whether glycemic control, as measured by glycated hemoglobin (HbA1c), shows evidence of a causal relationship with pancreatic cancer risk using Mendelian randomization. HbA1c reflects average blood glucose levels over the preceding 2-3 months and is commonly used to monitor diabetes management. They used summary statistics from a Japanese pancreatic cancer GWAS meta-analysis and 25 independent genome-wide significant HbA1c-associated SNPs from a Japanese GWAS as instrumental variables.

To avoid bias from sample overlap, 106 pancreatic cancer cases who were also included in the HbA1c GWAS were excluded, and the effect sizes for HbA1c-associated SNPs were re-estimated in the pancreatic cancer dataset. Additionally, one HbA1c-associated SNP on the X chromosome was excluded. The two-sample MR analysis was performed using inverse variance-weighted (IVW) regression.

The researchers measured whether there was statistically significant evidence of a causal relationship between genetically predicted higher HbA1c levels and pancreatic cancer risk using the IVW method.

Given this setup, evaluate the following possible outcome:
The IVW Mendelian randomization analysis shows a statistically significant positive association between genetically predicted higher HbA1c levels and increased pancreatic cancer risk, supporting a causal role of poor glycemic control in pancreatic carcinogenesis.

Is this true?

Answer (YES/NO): YES